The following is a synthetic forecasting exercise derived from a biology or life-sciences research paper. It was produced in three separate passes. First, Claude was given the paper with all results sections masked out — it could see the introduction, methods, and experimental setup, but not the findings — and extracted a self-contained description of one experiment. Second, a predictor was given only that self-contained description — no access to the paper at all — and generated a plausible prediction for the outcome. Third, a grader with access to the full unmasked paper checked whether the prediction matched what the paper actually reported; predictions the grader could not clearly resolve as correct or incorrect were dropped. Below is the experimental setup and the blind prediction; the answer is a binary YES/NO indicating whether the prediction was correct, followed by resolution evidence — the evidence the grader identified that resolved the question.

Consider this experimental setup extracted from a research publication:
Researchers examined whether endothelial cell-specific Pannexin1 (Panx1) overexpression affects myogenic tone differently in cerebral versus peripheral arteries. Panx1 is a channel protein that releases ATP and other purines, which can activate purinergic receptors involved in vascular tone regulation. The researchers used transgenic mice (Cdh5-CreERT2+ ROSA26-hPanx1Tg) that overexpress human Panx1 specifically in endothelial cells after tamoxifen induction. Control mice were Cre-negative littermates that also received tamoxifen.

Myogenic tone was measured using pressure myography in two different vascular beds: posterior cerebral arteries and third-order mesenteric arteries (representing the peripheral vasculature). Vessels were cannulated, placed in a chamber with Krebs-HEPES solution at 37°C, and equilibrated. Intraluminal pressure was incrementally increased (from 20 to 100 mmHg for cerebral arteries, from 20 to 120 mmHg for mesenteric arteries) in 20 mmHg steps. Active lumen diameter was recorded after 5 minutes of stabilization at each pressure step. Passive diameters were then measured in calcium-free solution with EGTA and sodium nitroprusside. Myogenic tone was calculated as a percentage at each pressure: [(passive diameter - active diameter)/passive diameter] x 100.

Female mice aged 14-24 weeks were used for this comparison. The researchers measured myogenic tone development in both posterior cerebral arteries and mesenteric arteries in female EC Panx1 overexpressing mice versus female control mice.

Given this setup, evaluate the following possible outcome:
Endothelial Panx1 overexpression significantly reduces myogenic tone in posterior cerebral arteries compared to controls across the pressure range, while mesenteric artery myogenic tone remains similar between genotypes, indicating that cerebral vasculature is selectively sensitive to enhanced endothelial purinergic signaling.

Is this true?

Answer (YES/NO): NO